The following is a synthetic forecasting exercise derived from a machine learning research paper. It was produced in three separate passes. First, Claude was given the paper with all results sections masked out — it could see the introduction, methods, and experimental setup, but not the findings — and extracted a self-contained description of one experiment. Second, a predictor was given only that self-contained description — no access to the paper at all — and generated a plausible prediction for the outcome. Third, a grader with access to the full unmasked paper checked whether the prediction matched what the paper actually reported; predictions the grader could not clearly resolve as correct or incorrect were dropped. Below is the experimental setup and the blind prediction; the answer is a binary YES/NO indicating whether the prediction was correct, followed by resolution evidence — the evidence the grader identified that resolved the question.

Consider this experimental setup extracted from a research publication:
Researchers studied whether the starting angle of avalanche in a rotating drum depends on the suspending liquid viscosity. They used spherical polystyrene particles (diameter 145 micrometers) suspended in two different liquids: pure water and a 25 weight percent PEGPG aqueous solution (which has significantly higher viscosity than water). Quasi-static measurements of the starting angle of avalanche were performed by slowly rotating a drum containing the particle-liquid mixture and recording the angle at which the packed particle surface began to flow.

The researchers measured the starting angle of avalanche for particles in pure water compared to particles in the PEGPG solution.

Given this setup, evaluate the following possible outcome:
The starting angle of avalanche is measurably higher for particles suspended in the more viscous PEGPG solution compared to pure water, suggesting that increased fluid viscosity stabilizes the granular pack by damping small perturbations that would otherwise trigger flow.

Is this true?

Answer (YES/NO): NO